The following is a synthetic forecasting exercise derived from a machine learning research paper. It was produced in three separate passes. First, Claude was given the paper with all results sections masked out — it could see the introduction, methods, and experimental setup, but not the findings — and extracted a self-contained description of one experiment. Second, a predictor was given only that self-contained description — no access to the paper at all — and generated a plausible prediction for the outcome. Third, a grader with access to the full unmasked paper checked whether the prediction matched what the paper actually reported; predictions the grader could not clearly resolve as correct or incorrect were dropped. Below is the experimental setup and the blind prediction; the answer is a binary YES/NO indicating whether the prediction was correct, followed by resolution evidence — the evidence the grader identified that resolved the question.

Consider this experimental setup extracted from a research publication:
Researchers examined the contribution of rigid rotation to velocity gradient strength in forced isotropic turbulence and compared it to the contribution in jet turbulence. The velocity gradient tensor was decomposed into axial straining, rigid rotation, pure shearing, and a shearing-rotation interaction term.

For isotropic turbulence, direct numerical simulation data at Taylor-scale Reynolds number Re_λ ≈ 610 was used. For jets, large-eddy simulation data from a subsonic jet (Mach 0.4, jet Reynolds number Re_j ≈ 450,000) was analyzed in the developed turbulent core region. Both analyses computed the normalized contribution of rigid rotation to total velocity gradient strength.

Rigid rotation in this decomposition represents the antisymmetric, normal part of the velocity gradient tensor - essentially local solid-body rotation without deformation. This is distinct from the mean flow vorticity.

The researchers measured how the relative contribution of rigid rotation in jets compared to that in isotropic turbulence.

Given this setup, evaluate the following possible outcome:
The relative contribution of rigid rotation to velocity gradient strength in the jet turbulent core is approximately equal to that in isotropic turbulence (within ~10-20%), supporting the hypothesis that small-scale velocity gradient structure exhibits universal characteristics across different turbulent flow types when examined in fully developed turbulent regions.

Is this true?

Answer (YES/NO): YES